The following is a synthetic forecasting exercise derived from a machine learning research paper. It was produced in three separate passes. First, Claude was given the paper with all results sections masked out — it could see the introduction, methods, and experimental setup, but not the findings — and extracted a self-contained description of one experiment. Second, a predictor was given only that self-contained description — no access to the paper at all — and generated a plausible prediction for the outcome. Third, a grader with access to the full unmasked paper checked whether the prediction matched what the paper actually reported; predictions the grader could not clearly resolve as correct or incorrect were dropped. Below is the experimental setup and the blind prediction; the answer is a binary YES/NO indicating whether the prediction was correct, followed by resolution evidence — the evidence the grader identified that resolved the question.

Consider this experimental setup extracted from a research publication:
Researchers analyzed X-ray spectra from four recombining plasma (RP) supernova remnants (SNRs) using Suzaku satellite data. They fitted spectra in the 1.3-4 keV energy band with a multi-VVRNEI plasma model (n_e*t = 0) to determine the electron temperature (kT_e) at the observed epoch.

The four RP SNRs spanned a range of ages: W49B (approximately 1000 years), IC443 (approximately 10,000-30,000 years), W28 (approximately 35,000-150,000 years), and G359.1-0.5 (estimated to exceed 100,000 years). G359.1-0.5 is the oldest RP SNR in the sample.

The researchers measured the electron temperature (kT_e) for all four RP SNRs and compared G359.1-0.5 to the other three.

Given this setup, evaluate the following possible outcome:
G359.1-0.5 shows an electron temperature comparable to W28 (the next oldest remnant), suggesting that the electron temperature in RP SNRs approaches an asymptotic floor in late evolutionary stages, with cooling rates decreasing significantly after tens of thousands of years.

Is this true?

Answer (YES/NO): NO